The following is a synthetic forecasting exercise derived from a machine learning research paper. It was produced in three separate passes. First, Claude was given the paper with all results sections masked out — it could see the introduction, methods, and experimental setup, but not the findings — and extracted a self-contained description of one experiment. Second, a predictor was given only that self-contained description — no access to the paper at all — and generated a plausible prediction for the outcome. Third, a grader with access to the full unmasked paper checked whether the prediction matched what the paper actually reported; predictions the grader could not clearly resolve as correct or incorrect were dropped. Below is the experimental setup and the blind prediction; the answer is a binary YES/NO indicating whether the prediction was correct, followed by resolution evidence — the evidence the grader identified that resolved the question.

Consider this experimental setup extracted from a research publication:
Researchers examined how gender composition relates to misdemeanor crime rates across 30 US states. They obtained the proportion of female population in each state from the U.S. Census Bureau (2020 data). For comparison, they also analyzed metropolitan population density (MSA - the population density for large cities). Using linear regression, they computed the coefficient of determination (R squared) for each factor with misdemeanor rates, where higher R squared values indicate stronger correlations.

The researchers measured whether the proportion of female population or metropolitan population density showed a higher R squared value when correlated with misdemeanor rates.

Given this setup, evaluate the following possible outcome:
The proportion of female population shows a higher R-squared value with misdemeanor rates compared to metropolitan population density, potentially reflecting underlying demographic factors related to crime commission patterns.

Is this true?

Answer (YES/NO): NO